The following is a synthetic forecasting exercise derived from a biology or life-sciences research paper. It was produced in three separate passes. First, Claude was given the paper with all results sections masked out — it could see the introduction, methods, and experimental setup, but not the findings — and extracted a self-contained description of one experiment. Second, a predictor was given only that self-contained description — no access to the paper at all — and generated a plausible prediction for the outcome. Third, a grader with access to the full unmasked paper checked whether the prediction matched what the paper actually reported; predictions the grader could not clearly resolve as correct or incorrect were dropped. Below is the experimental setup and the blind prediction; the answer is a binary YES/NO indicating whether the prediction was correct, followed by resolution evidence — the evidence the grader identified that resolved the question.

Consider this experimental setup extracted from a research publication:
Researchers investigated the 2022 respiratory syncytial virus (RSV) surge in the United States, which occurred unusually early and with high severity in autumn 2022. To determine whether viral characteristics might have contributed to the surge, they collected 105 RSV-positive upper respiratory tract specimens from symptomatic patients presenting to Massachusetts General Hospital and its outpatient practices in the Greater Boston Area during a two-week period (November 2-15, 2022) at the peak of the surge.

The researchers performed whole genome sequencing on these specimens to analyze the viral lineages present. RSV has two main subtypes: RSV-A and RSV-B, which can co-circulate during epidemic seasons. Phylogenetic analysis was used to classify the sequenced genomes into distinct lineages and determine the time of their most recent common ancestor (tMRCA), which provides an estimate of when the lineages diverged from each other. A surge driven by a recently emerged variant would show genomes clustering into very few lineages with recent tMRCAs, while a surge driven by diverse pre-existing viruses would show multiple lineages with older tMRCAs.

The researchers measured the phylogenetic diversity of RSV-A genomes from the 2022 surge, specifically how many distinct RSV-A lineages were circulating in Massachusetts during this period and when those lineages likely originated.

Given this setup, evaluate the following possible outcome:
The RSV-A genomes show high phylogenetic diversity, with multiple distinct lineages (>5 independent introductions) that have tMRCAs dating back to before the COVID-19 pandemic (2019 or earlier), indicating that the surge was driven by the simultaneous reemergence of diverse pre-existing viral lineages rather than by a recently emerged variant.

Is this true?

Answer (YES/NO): YES